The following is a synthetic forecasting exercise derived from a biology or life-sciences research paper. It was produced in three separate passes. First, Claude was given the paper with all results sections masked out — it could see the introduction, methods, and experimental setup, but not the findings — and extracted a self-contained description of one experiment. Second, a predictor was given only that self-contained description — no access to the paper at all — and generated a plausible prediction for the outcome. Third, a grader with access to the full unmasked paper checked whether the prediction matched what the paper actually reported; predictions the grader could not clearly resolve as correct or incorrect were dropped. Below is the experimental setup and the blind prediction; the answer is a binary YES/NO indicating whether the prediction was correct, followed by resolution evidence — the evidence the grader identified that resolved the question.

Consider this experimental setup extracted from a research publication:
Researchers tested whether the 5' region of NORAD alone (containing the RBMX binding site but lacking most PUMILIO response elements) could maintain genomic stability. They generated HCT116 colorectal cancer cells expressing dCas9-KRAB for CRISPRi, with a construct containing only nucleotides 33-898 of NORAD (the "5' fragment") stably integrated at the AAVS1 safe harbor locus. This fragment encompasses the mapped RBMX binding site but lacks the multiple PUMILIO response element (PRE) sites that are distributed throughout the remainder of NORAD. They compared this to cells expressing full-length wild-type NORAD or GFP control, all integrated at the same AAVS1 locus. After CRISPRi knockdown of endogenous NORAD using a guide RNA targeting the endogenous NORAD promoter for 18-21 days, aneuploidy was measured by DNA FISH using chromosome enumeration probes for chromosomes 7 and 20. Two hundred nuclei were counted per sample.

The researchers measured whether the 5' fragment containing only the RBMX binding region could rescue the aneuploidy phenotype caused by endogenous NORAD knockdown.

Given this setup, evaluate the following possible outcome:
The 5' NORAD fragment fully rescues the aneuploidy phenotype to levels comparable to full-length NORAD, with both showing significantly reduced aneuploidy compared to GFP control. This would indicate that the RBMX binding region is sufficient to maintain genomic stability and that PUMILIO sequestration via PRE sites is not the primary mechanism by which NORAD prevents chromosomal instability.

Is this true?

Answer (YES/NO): NO